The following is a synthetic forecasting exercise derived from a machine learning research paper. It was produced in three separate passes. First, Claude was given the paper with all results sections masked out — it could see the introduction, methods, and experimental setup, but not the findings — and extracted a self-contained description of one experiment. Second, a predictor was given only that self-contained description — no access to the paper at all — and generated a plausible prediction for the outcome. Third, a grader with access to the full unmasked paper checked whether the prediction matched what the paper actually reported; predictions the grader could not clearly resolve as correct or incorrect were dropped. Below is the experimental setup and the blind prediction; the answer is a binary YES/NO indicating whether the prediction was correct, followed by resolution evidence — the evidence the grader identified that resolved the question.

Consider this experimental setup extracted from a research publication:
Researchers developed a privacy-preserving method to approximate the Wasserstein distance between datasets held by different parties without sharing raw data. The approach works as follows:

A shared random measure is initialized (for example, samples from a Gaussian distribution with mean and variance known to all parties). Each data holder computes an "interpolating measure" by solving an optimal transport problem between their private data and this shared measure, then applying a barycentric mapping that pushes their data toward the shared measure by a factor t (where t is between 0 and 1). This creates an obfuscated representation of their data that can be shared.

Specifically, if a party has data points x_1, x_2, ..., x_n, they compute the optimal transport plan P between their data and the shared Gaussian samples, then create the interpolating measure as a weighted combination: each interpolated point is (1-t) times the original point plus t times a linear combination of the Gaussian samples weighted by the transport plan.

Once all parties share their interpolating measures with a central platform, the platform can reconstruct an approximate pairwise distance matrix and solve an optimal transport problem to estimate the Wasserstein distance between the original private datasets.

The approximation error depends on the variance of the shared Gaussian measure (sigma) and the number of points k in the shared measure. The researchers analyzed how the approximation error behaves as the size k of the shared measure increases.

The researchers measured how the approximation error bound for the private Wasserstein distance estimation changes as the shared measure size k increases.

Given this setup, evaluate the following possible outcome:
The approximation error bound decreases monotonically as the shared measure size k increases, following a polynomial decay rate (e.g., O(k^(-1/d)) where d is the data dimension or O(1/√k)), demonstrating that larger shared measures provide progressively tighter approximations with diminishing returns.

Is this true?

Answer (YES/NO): YES